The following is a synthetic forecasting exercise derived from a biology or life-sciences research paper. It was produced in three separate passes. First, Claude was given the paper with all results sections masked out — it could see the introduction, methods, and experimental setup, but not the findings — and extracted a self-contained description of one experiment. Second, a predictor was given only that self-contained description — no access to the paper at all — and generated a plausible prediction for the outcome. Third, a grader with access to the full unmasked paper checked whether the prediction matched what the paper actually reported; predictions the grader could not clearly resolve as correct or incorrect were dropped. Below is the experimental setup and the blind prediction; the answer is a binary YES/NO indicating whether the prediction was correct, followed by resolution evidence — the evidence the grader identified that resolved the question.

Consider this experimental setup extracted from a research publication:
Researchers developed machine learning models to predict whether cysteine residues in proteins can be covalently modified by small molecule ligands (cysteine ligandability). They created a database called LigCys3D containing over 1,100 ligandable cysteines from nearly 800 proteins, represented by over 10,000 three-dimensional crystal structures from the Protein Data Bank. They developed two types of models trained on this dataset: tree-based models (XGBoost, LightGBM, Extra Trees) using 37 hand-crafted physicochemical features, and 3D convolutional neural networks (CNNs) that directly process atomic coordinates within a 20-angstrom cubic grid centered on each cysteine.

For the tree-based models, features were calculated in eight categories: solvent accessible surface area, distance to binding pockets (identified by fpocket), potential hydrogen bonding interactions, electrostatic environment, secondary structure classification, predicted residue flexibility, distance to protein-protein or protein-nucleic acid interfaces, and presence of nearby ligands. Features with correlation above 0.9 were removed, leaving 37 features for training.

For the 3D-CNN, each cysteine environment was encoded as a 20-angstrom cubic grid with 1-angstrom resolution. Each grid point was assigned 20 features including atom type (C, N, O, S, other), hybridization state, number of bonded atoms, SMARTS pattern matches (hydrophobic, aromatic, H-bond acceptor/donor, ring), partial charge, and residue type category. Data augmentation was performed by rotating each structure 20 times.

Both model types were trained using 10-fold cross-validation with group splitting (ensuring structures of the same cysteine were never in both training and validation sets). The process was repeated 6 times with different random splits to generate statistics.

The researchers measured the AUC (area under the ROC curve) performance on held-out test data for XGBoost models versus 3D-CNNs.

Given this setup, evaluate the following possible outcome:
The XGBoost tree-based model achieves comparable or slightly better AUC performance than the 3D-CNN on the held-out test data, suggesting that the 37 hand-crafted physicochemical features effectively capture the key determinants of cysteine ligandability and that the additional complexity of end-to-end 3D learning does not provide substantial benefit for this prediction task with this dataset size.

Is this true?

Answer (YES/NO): YES